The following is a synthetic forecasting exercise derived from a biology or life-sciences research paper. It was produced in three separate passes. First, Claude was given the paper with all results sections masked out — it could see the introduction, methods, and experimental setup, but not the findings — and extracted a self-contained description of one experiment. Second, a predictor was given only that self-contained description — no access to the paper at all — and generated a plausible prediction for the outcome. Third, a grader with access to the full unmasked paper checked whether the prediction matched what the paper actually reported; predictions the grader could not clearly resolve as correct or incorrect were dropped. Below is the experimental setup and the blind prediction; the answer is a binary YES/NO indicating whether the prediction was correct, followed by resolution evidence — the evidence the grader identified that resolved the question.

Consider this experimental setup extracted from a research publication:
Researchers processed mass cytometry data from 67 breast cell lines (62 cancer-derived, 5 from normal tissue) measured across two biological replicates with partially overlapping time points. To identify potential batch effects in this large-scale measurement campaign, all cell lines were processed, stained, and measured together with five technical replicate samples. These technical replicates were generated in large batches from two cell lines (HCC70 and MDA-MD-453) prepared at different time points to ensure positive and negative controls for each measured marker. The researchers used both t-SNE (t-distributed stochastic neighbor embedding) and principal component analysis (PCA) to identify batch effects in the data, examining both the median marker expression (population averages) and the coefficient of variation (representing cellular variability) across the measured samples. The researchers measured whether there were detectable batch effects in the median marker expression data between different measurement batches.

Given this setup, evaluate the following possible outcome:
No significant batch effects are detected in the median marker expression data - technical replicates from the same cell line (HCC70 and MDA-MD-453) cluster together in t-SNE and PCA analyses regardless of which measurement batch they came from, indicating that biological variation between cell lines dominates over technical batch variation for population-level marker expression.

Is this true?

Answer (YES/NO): NO